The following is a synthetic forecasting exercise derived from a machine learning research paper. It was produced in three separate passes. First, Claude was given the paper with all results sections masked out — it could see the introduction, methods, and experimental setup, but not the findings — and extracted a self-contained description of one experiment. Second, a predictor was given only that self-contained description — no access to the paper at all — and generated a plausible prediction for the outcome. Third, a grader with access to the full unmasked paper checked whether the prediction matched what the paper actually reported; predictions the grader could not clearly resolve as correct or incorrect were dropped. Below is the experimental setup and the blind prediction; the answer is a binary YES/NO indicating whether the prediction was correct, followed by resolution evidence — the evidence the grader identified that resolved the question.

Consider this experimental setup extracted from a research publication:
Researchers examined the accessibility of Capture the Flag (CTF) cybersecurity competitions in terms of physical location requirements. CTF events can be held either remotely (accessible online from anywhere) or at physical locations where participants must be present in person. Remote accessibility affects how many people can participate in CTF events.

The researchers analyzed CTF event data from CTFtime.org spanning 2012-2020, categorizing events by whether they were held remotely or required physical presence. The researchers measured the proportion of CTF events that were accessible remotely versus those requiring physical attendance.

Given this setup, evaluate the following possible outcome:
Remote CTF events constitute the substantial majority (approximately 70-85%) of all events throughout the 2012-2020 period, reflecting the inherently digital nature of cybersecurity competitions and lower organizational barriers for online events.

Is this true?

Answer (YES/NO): NO